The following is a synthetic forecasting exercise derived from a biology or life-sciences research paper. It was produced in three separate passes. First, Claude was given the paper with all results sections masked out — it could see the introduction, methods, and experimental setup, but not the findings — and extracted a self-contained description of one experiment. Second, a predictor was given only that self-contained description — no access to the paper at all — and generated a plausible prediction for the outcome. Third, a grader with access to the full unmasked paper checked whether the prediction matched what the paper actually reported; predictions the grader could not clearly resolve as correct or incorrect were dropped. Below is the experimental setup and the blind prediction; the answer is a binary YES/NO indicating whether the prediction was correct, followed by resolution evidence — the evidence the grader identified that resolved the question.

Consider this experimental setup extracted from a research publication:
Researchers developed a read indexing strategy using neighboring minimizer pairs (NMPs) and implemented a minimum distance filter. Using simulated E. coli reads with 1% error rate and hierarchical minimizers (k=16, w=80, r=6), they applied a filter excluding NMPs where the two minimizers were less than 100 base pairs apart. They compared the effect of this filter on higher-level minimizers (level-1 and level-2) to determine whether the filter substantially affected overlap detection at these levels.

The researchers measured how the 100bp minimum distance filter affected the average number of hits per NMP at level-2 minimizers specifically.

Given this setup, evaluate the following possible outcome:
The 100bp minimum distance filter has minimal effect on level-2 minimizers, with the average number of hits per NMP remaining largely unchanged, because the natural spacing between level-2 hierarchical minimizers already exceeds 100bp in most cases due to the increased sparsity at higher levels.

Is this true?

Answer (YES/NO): NO